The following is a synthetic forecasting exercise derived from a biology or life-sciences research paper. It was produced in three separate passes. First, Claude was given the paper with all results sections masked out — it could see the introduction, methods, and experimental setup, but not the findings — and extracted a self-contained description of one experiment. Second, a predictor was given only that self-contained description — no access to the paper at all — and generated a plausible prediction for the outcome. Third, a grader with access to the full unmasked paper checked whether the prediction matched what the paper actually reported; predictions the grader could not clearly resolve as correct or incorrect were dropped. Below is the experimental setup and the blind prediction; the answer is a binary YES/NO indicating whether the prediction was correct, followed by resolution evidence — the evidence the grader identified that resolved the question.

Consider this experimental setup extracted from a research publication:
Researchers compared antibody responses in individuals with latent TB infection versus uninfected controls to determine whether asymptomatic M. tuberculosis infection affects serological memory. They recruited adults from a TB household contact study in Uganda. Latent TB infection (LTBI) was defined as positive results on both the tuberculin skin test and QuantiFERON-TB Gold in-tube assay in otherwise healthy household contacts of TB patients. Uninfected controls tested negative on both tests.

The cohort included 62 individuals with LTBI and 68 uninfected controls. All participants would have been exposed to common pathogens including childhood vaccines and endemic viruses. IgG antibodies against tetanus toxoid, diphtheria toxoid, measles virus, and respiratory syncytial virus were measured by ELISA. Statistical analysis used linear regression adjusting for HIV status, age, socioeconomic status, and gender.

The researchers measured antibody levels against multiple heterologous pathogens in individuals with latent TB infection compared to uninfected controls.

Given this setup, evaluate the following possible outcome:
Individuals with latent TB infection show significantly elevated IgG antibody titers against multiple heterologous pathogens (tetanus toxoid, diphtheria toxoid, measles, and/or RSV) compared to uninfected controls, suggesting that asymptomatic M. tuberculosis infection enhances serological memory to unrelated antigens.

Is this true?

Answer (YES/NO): NO